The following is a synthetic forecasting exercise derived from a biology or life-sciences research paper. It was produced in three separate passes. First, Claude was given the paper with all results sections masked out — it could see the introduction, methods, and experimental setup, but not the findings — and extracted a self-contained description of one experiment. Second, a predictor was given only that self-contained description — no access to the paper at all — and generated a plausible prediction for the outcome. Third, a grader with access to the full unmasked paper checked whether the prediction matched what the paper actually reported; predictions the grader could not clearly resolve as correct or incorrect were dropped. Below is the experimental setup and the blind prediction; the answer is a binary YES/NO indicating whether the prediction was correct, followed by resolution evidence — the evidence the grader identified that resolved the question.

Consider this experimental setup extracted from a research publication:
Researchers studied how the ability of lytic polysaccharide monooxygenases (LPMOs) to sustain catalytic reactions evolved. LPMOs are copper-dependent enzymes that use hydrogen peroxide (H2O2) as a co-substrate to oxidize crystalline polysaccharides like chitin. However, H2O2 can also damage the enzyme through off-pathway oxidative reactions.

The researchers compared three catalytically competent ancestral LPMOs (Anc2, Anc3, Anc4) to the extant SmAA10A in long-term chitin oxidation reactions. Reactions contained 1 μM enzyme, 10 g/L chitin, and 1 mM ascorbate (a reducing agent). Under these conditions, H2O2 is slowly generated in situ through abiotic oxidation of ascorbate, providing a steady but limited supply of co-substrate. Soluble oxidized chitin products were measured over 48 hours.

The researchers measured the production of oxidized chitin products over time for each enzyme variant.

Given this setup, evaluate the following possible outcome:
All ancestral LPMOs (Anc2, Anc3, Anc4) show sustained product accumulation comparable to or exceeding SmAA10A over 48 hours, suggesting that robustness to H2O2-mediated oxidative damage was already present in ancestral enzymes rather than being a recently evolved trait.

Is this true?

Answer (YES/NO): NO